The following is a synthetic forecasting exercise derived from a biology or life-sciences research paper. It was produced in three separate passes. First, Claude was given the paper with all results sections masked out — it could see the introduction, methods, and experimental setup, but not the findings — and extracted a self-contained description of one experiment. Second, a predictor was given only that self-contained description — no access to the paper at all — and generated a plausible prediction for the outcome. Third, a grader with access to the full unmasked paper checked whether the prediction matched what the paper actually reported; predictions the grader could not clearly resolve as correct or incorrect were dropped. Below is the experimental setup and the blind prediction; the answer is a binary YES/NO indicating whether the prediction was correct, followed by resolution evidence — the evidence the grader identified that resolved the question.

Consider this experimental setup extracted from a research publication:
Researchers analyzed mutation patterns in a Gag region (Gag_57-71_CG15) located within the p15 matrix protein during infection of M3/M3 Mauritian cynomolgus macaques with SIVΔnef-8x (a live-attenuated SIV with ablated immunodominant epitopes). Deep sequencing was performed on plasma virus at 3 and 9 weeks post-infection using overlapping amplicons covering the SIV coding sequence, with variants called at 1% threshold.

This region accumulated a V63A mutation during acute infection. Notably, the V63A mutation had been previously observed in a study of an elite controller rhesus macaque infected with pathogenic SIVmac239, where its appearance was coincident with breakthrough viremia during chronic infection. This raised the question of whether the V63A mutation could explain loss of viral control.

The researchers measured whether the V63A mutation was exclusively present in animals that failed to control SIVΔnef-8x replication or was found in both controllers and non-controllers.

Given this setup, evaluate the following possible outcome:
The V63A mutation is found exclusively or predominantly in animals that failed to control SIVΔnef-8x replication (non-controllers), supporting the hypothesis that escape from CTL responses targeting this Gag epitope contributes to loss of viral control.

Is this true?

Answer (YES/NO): NO